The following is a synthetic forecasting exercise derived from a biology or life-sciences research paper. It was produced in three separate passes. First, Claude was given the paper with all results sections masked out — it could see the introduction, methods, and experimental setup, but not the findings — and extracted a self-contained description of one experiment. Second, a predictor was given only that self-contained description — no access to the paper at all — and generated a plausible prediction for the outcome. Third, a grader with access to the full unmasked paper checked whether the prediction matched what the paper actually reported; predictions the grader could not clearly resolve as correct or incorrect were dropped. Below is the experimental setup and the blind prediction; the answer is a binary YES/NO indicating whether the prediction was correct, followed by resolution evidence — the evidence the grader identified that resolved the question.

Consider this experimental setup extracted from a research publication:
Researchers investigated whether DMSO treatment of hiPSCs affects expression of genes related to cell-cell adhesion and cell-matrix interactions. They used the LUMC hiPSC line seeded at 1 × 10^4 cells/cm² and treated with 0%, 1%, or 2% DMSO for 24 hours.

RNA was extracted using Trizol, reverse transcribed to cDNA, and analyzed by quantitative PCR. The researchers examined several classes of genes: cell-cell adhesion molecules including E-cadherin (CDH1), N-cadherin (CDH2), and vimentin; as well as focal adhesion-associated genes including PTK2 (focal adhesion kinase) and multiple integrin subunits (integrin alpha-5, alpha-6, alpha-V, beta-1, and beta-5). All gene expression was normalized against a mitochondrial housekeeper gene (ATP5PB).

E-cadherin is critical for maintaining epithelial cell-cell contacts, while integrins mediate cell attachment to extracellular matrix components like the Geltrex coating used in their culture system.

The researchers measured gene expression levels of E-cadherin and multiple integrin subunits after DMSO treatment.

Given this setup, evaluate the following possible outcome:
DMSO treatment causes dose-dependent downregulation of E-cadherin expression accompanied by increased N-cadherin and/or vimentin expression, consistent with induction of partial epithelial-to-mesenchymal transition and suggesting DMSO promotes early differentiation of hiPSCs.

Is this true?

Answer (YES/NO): NO